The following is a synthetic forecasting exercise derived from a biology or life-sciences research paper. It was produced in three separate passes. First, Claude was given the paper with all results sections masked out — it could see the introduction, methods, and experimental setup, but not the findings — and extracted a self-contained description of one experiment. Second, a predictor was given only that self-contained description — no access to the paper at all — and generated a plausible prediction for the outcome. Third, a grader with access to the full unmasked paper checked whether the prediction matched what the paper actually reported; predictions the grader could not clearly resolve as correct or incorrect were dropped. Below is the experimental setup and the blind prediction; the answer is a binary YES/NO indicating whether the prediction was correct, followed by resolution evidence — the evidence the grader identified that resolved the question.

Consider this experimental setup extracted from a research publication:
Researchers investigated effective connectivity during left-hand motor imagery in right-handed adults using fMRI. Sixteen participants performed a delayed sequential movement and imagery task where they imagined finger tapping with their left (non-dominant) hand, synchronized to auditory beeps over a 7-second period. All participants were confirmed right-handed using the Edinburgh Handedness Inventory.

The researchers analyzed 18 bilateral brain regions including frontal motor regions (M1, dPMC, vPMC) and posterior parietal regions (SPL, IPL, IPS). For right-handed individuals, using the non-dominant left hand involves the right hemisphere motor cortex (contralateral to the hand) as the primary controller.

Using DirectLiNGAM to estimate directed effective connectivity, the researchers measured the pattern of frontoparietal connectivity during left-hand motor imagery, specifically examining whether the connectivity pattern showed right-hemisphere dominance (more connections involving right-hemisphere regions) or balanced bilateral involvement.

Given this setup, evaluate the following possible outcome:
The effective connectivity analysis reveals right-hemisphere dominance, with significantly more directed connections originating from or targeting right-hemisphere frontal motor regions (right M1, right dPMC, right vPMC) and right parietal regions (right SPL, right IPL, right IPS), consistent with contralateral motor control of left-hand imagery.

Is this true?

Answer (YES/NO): YES